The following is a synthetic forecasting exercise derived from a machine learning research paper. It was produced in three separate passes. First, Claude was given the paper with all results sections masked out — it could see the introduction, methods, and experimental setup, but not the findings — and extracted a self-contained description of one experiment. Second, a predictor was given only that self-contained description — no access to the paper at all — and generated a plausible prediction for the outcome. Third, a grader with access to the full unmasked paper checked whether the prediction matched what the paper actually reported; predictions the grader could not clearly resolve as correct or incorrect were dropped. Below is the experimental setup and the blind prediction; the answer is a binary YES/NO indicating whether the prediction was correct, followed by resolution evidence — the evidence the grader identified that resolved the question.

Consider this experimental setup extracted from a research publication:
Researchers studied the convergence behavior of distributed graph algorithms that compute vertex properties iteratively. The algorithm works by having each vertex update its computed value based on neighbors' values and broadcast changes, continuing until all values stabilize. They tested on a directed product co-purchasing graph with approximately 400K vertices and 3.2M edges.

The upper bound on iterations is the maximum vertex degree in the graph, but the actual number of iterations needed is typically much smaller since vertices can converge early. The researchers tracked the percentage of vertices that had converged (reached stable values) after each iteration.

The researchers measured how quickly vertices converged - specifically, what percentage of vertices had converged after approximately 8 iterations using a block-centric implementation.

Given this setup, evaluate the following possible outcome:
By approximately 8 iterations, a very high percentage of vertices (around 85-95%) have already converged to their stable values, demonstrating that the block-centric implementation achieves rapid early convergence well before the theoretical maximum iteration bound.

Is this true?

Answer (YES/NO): NO